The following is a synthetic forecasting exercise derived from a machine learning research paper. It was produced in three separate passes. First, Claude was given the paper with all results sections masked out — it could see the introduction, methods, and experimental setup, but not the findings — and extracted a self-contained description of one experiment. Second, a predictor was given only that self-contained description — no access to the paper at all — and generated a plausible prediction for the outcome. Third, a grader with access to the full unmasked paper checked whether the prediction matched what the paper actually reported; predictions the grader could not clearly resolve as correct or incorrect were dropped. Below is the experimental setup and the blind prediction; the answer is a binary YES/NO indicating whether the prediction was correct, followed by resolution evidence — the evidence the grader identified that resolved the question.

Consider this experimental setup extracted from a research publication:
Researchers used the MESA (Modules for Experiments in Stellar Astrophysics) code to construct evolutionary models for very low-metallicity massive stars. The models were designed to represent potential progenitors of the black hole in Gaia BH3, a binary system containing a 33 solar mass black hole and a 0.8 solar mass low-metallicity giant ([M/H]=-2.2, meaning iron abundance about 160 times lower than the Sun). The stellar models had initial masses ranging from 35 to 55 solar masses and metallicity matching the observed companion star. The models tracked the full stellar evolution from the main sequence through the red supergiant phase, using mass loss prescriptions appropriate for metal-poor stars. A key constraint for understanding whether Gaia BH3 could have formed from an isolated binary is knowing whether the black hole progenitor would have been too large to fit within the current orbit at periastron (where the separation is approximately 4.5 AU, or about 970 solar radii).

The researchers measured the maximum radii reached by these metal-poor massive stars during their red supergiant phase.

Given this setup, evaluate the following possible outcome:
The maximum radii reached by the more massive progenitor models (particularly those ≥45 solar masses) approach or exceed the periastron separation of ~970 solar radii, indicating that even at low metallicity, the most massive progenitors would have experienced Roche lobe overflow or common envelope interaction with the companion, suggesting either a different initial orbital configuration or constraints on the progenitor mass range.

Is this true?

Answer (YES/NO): NO